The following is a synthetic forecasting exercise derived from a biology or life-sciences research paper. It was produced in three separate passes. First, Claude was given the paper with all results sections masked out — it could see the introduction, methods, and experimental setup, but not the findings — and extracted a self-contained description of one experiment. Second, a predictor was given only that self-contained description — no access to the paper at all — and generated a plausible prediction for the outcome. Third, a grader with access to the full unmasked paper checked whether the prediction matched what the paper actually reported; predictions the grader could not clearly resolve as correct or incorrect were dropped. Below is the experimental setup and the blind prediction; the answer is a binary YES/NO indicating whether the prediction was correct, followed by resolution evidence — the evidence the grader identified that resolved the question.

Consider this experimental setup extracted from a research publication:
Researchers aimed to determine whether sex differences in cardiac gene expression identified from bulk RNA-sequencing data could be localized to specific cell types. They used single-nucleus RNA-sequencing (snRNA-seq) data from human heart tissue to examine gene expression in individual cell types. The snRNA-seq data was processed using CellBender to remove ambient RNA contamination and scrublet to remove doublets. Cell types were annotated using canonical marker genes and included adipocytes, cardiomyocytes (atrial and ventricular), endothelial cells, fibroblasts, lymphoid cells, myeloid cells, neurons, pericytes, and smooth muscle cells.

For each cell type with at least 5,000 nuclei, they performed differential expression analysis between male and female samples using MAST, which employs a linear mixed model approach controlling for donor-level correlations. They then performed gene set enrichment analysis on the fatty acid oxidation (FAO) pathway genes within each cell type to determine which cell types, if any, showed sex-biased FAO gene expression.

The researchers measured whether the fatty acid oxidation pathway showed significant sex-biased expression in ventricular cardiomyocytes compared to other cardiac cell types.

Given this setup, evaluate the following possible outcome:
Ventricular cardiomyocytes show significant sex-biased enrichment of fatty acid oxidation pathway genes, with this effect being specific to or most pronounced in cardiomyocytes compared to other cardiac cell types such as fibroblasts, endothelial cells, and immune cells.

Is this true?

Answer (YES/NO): YES